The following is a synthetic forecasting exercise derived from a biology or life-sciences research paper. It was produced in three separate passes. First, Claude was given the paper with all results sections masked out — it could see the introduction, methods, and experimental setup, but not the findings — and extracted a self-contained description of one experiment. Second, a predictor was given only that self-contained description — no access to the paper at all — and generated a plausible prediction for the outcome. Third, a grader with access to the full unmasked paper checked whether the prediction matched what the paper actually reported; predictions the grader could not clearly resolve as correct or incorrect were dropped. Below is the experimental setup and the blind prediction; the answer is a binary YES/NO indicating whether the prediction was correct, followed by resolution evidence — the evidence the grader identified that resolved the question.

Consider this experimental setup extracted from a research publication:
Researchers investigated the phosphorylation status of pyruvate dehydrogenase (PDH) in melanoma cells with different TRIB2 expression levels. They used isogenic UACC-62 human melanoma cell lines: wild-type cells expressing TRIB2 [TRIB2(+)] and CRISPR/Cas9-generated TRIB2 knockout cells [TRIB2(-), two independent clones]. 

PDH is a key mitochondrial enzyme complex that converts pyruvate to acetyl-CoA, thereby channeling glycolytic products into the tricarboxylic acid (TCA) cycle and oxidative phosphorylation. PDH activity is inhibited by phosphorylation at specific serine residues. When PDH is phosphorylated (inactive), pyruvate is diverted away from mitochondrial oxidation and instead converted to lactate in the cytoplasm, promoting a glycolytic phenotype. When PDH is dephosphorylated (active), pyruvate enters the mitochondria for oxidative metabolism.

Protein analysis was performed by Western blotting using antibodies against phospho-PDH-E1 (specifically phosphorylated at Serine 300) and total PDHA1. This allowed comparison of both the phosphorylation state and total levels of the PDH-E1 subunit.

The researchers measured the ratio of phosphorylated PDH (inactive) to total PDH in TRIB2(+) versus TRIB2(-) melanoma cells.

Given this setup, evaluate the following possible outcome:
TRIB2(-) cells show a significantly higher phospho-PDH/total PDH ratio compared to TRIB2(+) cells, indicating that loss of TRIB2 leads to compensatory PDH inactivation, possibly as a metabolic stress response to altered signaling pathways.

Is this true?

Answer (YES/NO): NO